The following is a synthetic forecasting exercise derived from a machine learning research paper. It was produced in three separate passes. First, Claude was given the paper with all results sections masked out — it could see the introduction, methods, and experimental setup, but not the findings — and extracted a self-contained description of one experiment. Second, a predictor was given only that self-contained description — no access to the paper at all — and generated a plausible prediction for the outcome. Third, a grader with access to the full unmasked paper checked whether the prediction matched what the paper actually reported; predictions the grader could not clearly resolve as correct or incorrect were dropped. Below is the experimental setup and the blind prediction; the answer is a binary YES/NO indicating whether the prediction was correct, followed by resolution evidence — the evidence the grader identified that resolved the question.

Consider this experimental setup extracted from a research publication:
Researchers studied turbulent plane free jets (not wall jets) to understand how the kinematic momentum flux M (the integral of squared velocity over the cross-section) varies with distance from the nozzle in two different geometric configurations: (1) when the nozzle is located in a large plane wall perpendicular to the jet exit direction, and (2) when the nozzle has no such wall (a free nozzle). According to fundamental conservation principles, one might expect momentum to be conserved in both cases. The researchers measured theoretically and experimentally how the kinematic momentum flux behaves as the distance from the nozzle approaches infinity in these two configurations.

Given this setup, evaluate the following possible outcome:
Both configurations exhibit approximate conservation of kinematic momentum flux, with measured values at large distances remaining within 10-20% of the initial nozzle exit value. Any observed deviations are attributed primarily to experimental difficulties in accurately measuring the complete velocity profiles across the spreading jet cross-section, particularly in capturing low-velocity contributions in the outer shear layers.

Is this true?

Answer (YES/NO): NO